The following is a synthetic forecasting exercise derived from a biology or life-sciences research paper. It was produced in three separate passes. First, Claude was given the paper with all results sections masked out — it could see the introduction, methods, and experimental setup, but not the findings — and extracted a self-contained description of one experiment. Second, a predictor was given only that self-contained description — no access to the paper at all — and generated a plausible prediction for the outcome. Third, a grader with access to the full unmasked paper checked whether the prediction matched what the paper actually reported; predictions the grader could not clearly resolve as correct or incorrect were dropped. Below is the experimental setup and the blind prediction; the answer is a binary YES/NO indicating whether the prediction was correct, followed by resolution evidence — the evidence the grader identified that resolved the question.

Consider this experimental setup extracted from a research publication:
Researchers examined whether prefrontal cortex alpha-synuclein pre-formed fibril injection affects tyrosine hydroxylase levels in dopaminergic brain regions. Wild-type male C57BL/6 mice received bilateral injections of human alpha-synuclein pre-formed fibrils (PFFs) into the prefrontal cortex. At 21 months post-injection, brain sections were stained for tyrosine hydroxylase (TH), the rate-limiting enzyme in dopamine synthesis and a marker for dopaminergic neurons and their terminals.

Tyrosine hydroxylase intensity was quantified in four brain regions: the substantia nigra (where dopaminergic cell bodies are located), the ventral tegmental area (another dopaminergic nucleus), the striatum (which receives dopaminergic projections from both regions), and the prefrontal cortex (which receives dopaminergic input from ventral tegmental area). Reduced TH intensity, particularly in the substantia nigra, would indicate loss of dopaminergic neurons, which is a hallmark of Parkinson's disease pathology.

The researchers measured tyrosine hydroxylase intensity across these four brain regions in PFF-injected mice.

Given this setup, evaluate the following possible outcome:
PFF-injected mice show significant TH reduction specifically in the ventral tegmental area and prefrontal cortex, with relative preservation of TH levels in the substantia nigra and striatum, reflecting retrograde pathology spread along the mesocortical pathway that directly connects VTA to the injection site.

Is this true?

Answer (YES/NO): NO